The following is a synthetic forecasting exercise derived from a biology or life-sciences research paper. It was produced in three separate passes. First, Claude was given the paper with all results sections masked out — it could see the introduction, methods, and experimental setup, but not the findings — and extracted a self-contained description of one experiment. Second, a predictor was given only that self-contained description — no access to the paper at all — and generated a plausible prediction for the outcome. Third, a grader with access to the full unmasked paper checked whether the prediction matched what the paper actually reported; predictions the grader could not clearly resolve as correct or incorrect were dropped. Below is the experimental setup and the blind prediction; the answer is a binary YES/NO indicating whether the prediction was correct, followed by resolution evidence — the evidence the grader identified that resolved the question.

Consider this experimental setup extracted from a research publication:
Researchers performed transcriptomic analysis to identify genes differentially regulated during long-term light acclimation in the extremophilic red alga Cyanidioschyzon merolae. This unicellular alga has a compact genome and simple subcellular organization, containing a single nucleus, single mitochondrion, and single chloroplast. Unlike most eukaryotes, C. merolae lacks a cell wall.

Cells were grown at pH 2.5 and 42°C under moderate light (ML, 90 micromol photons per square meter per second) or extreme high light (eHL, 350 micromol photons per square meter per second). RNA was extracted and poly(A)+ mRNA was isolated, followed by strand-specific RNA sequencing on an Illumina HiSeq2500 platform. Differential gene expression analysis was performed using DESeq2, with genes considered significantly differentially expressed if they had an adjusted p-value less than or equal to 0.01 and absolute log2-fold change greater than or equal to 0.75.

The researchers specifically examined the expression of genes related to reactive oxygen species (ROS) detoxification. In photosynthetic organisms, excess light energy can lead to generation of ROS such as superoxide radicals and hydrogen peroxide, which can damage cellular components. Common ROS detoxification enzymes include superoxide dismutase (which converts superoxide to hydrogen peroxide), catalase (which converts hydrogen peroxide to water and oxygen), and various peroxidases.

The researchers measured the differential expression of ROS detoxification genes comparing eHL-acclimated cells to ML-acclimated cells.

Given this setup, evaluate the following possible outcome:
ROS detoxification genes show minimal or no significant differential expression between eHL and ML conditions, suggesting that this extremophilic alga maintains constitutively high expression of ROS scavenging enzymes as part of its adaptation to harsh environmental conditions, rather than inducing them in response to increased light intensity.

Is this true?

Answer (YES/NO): NO